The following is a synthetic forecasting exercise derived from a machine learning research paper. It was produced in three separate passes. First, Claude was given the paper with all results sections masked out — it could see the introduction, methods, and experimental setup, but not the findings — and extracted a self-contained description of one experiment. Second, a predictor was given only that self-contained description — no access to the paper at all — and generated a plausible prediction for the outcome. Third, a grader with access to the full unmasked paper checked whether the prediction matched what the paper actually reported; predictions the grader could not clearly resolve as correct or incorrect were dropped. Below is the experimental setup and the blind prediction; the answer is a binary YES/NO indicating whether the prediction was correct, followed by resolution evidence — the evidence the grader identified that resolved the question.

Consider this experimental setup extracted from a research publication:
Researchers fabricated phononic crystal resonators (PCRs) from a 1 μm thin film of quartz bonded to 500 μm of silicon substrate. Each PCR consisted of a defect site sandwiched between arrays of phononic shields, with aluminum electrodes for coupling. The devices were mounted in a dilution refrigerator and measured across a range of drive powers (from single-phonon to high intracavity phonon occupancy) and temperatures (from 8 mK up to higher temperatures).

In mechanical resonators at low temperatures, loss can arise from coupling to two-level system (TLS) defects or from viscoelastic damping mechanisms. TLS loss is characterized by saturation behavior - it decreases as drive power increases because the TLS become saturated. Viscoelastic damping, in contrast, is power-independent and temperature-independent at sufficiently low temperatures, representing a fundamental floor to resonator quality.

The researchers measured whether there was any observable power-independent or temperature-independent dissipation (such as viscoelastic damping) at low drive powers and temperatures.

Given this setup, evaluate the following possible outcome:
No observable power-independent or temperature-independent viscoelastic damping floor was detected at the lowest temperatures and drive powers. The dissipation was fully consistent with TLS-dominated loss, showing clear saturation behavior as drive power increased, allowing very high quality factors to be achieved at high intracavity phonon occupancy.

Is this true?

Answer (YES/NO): YES